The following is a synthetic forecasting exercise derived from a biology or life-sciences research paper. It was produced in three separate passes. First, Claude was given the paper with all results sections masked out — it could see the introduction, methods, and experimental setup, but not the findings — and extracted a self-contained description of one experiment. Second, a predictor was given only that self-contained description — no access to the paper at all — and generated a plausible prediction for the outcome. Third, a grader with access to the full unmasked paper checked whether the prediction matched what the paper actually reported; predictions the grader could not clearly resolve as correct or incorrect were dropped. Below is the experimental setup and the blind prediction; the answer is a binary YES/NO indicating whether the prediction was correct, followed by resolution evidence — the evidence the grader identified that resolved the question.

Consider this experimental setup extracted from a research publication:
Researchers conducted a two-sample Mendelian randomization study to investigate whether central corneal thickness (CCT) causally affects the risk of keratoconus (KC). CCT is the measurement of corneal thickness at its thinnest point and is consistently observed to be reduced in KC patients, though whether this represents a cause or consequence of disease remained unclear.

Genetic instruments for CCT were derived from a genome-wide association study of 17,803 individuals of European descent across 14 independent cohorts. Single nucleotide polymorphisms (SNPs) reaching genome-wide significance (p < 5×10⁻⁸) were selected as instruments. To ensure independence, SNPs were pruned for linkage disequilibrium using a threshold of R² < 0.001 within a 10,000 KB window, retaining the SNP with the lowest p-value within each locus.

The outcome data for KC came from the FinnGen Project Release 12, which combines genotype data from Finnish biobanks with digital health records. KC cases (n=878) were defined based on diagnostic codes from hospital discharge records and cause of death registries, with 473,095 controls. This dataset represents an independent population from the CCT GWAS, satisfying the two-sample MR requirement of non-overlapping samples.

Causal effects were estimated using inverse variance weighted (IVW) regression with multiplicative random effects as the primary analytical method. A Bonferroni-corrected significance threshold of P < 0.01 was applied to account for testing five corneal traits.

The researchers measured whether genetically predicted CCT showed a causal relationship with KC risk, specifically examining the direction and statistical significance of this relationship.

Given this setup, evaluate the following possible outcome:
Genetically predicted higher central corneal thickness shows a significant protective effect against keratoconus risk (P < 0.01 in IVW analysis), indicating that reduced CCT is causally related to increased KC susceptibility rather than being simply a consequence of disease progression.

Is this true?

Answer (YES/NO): NO